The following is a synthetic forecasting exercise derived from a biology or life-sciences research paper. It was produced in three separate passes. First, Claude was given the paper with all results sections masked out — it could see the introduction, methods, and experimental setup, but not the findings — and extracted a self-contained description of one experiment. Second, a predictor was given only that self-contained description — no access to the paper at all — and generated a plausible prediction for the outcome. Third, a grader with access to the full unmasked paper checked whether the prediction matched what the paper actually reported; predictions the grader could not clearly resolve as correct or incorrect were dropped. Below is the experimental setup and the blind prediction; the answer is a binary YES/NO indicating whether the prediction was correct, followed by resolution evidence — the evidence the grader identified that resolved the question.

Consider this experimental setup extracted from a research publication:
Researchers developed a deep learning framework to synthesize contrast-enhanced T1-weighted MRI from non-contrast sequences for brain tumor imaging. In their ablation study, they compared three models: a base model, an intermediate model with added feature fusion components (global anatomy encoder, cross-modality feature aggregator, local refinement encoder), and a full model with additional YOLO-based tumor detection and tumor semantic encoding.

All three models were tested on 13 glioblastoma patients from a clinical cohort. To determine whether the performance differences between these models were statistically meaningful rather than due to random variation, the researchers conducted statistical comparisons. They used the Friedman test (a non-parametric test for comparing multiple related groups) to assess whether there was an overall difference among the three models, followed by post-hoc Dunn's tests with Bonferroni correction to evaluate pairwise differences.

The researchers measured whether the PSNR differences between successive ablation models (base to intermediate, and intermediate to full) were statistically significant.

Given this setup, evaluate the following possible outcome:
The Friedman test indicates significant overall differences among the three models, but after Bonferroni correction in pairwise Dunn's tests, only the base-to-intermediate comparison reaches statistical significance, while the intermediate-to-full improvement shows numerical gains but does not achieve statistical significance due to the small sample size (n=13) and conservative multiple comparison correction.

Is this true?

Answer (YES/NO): NO